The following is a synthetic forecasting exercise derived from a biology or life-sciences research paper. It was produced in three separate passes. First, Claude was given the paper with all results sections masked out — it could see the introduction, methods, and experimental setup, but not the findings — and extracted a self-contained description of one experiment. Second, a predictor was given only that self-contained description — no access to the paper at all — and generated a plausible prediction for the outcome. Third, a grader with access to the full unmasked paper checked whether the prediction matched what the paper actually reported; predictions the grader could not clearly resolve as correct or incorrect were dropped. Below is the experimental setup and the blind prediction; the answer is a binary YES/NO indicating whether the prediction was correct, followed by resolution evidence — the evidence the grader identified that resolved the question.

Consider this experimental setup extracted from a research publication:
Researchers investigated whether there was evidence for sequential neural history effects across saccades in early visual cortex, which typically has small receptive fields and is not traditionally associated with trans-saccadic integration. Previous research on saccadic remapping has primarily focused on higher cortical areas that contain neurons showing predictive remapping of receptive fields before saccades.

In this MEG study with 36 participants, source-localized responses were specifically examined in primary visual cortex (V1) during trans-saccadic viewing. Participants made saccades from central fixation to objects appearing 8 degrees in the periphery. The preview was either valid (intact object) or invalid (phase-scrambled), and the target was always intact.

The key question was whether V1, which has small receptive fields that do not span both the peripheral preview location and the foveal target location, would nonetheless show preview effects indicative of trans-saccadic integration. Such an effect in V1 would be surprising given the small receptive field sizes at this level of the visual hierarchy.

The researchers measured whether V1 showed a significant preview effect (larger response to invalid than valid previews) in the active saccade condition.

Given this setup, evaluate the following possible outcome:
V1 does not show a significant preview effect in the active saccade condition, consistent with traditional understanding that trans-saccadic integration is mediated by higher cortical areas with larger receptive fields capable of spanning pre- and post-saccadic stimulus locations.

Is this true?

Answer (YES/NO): NO